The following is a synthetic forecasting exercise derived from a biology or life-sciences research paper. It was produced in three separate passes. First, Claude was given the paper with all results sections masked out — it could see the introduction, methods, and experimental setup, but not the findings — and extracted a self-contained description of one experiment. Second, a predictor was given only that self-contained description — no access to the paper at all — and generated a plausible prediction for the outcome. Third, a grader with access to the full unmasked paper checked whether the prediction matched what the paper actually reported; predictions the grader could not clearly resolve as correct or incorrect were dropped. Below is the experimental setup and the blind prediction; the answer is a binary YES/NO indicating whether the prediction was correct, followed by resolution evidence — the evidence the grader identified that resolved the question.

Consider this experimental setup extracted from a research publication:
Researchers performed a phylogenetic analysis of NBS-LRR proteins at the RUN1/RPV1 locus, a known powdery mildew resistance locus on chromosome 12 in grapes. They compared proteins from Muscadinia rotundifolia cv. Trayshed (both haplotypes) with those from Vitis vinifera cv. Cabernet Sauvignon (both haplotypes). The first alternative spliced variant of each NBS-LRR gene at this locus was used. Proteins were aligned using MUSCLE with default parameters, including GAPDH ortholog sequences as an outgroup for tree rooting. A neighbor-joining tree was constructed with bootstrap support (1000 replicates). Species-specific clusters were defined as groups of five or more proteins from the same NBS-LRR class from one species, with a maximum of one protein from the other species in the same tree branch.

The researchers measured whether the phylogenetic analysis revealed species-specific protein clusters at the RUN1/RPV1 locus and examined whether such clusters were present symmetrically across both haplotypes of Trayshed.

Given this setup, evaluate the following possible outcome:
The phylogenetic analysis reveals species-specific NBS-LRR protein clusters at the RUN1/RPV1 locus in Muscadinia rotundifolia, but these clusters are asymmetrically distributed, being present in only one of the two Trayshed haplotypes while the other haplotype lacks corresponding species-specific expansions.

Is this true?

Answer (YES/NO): YES